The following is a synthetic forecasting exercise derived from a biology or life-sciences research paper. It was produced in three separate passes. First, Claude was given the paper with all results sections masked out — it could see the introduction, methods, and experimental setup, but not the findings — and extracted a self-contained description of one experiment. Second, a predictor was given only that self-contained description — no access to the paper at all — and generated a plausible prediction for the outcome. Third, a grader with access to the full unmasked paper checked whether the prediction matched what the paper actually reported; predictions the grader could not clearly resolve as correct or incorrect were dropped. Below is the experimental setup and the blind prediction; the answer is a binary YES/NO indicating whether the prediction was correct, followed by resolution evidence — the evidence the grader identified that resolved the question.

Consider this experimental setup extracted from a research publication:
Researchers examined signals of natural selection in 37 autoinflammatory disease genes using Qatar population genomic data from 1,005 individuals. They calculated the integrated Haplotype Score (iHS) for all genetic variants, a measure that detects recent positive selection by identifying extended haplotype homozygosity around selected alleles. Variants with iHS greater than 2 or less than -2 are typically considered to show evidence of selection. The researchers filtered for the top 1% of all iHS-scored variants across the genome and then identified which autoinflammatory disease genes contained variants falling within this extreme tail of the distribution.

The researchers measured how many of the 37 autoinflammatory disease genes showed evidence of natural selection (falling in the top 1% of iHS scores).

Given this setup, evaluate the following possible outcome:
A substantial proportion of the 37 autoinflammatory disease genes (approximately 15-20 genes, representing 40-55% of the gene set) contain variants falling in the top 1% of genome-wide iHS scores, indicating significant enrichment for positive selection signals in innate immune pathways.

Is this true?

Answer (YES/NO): NO